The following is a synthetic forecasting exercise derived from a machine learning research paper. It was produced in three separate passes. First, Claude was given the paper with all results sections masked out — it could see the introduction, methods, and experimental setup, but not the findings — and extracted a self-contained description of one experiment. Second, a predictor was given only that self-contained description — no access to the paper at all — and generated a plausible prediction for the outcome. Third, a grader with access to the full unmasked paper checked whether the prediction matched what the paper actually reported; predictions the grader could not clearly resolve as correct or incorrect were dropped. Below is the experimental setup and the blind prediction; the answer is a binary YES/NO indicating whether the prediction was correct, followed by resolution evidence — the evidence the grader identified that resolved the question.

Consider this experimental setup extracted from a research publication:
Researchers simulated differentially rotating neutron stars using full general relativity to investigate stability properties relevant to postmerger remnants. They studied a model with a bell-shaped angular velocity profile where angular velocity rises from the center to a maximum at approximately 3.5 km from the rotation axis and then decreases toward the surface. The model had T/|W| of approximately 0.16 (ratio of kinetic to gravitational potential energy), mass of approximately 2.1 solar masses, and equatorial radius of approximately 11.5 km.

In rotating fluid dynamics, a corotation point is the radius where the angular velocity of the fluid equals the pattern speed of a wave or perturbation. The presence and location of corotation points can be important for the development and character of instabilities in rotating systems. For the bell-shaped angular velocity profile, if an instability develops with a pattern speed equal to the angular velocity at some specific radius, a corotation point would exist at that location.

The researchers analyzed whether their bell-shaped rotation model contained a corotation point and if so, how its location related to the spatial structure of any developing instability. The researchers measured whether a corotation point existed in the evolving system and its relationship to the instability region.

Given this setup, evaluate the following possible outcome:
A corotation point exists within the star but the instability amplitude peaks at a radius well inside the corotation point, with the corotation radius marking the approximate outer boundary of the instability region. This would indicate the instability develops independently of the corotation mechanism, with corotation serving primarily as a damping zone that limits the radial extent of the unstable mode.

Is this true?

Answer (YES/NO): NO